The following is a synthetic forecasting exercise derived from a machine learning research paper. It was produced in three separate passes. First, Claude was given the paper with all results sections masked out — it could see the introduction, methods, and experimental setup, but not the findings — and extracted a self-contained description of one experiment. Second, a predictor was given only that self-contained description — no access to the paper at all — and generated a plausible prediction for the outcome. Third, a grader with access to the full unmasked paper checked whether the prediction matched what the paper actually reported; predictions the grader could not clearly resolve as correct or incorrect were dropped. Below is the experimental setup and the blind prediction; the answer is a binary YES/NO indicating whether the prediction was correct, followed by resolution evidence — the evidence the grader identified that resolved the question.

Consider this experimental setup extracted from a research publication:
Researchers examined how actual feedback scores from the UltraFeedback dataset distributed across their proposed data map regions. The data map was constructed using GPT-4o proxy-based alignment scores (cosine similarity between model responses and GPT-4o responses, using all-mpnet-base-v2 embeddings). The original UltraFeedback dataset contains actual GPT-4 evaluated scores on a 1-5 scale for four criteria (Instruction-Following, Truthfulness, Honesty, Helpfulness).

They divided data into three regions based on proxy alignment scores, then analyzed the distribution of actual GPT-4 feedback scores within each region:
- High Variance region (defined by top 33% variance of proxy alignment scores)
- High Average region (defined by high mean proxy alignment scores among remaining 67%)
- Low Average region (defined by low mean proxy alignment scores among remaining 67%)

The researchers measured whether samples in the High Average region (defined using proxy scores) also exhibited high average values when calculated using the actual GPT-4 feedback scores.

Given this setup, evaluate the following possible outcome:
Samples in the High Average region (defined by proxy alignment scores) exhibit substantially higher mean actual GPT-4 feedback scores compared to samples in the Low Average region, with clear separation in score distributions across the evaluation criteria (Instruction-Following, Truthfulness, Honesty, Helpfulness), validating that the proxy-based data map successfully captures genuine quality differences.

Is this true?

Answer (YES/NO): YES